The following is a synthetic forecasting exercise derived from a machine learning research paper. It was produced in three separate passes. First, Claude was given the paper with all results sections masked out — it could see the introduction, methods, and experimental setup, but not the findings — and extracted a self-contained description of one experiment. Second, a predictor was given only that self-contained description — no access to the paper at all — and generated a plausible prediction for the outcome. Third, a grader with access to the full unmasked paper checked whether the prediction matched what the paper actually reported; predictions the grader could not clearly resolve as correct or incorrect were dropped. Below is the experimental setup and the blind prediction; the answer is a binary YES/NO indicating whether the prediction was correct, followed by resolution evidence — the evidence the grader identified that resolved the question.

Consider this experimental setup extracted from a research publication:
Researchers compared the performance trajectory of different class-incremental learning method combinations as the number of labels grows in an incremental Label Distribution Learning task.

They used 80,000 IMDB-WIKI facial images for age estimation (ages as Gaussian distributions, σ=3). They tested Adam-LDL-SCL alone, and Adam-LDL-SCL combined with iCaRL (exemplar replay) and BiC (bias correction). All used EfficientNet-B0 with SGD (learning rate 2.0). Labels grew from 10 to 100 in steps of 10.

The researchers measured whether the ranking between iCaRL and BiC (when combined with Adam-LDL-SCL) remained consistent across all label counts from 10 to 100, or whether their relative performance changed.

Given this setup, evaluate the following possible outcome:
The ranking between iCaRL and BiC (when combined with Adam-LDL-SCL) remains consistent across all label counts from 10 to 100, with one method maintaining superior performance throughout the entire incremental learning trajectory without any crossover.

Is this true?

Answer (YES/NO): YES